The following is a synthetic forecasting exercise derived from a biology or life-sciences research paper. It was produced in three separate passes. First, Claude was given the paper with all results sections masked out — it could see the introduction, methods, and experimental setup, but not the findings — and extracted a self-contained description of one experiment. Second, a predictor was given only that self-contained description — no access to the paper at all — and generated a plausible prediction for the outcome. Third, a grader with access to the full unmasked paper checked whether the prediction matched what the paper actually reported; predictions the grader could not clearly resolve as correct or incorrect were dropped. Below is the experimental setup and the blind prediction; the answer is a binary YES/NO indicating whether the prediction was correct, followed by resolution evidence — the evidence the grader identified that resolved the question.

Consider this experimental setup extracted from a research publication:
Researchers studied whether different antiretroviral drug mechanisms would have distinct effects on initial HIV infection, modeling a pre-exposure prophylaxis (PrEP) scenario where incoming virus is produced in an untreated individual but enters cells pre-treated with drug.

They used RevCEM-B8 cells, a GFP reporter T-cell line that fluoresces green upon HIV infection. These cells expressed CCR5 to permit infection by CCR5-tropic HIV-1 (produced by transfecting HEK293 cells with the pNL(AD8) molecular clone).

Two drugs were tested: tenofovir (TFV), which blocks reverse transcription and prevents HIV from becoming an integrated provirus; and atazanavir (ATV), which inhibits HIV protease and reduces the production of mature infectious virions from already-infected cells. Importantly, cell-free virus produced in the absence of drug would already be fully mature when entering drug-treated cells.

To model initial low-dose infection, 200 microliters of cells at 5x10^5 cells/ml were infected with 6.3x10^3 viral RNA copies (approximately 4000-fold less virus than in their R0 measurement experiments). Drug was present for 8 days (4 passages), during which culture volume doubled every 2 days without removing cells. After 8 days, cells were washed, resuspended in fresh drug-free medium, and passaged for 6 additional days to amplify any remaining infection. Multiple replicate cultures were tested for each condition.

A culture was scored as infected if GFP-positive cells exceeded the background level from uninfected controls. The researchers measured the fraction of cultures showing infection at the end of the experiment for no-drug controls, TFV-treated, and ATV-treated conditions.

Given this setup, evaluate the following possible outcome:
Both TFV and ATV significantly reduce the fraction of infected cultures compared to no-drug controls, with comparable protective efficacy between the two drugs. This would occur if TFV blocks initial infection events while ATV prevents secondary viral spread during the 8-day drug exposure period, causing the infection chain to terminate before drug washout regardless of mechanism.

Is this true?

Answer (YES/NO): NO